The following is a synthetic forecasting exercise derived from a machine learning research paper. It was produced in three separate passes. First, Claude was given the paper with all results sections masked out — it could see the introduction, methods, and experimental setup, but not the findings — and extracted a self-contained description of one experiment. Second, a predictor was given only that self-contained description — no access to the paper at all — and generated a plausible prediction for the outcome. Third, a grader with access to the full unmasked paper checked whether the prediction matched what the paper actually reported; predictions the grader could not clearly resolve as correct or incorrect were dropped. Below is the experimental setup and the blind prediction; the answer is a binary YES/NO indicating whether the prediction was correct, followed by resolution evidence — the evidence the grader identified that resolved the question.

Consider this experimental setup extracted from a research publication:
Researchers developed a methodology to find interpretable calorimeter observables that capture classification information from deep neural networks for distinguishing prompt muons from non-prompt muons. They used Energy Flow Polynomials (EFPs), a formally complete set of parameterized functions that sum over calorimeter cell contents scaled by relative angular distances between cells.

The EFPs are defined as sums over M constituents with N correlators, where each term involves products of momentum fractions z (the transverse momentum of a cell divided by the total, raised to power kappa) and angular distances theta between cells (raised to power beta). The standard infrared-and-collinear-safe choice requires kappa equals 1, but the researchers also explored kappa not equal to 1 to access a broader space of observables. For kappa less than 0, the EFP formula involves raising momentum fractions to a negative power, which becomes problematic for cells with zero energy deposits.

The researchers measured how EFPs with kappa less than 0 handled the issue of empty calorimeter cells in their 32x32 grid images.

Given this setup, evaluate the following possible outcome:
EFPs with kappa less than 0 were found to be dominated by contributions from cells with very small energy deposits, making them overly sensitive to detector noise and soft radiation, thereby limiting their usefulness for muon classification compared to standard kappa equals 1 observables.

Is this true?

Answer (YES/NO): NO